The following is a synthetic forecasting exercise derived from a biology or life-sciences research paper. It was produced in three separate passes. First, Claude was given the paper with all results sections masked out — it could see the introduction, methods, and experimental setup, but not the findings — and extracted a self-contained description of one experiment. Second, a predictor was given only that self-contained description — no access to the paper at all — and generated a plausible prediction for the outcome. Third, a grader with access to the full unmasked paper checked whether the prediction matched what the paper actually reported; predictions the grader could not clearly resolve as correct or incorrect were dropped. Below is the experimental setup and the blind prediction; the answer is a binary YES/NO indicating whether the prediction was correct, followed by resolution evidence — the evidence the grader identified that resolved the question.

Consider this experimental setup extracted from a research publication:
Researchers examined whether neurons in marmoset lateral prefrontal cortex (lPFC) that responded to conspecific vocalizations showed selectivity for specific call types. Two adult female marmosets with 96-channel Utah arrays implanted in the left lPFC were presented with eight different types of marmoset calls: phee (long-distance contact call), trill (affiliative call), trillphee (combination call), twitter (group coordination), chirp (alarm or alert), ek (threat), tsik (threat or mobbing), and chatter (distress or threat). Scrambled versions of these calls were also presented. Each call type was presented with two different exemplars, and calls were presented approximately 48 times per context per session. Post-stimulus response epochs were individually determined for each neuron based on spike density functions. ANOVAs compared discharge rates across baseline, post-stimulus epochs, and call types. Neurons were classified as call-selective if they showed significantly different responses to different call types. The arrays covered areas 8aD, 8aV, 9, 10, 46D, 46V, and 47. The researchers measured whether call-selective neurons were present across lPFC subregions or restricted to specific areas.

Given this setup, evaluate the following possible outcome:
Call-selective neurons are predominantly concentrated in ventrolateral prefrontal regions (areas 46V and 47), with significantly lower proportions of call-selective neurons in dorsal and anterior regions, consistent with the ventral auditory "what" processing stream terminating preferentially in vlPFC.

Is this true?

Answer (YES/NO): NO